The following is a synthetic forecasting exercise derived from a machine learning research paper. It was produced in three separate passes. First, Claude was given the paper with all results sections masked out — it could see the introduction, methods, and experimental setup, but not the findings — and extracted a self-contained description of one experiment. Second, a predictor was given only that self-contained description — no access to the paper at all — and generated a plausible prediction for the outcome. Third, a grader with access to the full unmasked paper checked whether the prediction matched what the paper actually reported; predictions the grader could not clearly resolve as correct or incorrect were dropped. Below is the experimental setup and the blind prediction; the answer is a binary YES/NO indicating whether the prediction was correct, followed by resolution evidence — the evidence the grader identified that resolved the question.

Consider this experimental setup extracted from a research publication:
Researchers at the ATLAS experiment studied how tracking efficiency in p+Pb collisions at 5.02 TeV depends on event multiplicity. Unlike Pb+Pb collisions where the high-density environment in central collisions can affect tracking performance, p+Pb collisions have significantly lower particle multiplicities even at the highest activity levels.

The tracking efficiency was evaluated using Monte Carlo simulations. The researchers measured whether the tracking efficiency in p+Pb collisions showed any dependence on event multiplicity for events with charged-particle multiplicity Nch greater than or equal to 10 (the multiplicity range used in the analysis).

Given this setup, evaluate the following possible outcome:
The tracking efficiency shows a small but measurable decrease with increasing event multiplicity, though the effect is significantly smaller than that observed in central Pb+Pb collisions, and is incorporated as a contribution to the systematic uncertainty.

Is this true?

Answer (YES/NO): NO